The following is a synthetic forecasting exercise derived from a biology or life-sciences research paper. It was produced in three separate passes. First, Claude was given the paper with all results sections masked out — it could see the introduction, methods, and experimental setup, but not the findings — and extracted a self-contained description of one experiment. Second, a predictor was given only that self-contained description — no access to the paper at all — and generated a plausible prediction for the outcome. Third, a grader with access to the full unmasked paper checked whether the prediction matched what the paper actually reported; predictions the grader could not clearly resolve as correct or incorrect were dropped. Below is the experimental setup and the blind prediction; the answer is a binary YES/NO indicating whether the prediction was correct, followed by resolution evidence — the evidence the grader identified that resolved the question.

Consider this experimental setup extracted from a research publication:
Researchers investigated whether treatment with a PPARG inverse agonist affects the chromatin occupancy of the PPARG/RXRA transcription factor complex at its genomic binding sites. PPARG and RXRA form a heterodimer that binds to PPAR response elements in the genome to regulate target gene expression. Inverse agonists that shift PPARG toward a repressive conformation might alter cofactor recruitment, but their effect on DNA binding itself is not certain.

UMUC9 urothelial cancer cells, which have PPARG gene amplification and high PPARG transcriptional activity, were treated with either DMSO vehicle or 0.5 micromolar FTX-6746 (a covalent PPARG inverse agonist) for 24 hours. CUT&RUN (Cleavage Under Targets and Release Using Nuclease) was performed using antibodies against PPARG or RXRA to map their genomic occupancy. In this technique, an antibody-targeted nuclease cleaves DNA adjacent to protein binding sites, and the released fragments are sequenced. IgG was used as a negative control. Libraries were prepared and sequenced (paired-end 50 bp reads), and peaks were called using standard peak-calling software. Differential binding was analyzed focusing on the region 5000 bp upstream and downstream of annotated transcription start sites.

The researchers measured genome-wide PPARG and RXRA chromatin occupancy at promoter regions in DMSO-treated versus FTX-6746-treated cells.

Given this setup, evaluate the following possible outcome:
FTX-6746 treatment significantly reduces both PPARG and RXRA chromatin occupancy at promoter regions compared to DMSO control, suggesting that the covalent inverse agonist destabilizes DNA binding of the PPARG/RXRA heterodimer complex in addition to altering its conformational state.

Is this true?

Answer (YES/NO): YES